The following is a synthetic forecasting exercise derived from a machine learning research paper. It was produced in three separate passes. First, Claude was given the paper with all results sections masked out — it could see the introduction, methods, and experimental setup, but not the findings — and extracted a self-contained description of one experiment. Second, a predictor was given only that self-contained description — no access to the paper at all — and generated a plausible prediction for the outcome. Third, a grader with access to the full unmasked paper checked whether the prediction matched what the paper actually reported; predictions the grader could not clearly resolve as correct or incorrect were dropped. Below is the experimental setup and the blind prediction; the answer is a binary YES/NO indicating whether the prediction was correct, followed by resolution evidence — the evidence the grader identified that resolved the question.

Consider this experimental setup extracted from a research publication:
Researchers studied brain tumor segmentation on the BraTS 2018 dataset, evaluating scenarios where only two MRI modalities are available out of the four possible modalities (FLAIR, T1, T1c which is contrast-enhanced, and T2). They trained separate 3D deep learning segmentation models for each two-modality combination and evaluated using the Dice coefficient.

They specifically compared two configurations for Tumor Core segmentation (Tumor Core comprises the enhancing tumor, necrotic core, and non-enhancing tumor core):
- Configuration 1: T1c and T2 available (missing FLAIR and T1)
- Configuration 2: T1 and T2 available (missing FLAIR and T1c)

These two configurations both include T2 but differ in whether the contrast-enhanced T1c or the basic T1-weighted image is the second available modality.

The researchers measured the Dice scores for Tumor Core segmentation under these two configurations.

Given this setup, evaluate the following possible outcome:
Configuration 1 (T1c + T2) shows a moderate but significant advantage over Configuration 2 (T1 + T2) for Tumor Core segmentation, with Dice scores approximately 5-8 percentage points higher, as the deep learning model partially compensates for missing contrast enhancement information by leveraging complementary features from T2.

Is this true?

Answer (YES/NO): NO